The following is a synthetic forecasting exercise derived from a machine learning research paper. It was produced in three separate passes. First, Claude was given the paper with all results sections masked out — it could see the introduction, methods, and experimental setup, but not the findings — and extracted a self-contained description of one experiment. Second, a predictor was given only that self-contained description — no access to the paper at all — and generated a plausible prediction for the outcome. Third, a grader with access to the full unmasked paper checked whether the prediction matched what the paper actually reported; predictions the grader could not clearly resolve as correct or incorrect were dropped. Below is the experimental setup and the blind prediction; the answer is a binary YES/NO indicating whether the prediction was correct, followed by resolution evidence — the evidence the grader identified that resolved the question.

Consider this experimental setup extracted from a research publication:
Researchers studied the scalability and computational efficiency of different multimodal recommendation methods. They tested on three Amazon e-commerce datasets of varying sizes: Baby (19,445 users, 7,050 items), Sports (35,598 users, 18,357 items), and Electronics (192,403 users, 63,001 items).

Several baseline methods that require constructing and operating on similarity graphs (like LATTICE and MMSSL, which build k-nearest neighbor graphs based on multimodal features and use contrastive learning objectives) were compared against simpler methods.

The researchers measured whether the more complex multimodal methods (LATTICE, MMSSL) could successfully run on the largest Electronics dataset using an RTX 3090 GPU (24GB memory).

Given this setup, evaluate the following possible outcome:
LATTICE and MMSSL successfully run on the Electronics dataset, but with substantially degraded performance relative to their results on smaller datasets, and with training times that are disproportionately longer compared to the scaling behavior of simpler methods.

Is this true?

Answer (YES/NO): NO